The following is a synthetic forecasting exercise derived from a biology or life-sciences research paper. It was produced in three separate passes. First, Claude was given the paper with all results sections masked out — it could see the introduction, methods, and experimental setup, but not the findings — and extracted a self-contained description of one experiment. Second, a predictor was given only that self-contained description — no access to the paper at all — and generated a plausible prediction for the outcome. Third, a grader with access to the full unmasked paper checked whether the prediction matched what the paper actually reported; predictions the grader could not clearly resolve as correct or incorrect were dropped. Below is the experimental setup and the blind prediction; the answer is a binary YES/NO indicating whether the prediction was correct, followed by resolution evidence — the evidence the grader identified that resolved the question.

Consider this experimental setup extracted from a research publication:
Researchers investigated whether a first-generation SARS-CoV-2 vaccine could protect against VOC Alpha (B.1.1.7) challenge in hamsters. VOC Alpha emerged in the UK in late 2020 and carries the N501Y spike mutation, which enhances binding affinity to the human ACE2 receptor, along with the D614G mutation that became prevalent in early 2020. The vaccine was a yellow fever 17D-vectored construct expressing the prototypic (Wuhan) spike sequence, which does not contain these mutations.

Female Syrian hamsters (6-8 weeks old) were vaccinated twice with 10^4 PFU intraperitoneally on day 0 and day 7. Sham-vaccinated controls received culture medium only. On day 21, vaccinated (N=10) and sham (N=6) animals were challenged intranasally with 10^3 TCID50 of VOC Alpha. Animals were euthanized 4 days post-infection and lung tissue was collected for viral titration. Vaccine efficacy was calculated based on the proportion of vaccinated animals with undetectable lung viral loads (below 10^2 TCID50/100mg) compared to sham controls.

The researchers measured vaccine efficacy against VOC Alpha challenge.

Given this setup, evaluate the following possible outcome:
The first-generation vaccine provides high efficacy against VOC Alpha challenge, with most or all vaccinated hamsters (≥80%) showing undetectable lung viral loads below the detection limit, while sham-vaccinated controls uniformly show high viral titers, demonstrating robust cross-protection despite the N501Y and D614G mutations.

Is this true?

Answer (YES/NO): YES